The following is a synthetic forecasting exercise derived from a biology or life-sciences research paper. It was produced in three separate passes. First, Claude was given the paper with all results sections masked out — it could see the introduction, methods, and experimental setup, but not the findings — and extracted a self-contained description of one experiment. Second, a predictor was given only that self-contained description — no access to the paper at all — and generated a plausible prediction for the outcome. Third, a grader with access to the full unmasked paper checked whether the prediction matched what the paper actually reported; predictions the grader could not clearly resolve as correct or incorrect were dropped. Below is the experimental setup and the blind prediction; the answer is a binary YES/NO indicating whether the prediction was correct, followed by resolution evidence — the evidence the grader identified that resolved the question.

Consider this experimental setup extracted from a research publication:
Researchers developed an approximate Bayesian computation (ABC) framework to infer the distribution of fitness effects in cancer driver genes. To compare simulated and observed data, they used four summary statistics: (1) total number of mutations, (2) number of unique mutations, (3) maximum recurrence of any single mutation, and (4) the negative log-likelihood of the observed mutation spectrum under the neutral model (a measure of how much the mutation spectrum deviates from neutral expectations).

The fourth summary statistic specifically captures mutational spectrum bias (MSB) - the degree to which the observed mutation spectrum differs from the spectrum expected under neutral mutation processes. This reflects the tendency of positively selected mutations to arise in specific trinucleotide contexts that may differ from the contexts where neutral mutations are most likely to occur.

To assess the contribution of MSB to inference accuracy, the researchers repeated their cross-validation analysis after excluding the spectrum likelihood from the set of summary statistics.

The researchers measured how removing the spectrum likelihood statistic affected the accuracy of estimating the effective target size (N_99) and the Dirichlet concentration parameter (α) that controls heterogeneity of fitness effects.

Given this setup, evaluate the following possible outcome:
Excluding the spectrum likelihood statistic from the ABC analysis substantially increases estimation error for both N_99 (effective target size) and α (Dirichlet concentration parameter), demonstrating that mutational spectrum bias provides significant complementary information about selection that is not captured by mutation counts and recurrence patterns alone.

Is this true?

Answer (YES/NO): YES